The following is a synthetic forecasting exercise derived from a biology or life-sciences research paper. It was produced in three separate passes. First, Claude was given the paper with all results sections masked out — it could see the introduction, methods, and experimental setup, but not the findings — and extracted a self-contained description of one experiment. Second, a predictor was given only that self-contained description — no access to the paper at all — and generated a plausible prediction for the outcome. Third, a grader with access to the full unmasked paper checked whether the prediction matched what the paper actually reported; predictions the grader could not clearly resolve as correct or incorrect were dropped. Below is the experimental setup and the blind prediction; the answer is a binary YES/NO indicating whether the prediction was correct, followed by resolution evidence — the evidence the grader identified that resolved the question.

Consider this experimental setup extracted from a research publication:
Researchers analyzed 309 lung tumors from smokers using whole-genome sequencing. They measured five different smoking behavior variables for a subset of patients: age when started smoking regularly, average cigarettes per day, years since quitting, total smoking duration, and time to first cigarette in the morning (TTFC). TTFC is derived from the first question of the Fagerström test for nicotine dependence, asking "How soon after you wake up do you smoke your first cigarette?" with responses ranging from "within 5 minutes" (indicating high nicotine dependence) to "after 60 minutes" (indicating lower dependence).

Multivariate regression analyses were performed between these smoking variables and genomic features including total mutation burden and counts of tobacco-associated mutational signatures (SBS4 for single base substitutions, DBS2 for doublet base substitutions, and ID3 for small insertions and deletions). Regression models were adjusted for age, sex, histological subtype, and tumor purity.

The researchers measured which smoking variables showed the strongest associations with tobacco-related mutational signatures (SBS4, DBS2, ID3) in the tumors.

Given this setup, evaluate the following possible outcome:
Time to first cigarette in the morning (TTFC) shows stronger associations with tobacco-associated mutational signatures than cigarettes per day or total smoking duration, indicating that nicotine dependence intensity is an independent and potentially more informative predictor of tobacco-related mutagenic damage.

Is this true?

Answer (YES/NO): YES